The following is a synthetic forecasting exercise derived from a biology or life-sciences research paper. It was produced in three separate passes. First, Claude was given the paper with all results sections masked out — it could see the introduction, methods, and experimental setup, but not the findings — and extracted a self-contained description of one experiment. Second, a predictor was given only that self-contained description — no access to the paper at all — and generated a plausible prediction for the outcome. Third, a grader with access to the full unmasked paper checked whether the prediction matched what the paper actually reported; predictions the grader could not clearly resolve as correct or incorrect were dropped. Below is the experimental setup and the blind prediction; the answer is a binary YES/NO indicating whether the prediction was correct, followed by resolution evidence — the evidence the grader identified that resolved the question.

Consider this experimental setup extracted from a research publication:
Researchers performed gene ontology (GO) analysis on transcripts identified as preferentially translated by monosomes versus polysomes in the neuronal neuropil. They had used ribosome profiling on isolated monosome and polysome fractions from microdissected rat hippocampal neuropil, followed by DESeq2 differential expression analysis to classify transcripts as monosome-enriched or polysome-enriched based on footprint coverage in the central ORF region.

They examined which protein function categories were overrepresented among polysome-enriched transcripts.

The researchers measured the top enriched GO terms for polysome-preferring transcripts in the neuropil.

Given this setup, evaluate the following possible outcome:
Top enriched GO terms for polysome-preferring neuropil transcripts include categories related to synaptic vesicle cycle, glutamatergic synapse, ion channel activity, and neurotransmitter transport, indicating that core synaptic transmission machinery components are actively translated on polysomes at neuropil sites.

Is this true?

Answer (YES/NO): NO